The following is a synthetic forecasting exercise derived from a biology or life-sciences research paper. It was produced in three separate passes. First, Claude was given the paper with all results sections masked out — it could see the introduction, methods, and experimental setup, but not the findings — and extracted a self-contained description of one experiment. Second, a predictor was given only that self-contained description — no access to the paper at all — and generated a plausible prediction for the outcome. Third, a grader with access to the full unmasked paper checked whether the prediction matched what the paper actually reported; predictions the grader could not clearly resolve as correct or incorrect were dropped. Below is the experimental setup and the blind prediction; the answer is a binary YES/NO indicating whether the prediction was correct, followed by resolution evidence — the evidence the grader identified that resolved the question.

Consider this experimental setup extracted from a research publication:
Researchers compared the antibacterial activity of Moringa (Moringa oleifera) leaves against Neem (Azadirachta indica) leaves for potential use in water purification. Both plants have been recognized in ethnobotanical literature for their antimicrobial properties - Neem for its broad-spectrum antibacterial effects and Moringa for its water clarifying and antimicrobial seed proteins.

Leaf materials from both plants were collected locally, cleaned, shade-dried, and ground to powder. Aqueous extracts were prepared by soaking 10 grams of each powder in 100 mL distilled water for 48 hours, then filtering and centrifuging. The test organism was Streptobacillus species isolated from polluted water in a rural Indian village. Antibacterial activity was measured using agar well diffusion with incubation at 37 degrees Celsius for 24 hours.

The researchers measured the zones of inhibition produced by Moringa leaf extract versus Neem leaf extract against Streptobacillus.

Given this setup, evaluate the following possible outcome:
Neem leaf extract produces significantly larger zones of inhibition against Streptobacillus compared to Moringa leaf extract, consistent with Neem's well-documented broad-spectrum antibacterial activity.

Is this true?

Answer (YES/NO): YES